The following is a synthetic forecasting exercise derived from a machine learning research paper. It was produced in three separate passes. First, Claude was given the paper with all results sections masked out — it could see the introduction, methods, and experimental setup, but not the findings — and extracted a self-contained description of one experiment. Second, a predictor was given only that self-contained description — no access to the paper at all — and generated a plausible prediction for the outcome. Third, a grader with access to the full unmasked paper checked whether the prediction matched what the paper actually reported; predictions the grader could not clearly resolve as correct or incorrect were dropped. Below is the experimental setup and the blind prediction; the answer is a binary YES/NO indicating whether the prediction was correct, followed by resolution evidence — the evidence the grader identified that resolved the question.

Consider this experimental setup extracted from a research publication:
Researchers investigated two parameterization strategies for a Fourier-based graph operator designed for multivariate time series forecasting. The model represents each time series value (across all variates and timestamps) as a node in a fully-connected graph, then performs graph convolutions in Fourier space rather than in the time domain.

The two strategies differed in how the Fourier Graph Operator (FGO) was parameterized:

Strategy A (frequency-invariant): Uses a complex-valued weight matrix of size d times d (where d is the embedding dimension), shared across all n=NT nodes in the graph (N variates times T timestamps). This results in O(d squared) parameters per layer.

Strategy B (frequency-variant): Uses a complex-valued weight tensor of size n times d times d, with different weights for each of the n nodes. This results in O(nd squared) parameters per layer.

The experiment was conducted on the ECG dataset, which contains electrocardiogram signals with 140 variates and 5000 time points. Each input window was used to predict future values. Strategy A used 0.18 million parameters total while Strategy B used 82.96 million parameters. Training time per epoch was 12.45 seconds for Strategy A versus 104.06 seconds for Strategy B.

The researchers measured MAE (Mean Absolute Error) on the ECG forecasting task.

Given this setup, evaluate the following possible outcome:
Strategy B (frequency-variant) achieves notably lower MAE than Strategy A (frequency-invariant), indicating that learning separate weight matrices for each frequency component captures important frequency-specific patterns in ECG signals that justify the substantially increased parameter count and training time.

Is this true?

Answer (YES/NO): NO